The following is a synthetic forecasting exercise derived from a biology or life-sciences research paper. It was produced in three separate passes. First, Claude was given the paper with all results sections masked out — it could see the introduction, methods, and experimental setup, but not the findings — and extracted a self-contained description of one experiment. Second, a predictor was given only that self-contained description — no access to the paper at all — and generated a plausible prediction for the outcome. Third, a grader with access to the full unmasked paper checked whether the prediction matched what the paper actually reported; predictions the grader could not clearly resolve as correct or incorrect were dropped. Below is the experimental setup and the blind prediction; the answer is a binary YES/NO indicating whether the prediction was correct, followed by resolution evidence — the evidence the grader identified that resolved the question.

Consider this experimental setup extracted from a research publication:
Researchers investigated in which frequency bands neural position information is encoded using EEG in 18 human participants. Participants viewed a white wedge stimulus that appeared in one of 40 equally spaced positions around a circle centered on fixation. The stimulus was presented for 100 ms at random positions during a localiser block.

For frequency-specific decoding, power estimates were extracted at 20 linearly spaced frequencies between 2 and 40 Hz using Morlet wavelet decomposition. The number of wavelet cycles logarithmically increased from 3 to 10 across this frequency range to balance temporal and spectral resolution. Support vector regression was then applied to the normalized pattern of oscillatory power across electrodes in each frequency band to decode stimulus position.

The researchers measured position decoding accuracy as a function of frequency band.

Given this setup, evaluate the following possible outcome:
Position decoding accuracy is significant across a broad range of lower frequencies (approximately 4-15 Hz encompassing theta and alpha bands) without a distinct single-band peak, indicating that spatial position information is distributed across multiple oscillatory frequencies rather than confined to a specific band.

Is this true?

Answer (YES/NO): NO